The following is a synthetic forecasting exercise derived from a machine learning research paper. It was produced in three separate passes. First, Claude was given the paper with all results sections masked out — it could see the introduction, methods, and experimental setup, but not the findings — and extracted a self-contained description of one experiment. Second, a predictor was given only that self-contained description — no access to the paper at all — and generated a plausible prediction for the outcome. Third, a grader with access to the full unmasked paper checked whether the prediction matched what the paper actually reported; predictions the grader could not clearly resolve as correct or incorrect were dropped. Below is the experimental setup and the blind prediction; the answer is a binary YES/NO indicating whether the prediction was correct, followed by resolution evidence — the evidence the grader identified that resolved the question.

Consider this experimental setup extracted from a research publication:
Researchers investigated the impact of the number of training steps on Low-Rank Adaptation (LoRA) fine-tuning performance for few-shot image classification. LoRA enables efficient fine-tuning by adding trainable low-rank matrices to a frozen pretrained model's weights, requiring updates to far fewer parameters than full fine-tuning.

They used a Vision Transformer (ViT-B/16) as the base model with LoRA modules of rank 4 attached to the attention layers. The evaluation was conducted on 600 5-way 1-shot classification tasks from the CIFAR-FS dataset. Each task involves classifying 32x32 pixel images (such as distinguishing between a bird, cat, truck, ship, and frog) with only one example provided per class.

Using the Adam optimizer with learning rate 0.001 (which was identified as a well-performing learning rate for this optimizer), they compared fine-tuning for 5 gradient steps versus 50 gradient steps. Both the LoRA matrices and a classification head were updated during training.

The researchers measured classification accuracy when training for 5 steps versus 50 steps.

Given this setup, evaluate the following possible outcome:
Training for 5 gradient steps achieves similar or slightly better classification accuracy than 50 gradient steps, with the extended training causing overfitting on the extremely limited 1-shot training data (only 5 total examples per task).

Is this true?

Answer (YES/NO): NO